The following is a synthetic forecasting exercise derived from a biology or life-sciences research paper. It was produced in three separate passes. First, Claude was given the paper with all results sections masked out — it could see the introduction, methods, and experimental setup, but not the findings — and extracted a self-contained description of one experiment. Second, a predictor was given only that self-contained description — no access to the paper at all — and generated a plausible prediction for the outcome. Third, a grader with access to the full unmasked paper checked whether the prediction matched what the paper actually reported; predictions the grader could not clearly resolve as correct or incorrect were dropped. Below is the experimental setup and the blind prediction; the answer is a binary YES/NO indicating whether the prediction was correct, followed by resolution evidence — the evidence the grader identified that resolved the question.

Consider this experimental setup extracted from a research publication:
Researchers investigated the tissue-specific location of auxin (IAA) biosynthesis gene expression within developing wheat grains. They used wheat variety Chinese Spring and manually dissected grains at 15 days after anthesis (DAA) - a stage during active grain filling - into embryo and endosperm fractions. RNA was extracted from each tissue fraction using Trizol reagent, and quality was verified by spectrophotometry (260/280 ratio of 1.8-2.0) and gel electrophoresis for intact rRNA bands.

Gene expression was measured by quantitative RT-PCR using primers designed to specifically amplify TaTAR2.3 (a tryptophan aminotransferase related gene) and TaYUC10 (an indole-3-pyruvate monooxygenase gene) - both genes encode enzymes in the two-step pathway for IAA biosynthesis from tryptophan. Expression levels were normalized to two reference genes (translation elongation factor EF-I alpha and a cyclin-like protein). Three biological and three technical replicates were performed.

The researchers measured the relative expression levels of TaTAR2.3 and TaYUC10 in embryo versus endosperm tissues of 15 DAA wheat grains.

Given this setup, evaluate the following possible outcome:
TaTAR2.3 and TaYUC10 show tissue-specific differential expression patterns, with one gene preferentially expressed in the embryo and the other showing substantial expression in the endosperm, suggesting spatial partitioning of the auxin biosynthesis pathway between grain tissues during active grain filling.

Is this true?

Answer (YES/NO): NO